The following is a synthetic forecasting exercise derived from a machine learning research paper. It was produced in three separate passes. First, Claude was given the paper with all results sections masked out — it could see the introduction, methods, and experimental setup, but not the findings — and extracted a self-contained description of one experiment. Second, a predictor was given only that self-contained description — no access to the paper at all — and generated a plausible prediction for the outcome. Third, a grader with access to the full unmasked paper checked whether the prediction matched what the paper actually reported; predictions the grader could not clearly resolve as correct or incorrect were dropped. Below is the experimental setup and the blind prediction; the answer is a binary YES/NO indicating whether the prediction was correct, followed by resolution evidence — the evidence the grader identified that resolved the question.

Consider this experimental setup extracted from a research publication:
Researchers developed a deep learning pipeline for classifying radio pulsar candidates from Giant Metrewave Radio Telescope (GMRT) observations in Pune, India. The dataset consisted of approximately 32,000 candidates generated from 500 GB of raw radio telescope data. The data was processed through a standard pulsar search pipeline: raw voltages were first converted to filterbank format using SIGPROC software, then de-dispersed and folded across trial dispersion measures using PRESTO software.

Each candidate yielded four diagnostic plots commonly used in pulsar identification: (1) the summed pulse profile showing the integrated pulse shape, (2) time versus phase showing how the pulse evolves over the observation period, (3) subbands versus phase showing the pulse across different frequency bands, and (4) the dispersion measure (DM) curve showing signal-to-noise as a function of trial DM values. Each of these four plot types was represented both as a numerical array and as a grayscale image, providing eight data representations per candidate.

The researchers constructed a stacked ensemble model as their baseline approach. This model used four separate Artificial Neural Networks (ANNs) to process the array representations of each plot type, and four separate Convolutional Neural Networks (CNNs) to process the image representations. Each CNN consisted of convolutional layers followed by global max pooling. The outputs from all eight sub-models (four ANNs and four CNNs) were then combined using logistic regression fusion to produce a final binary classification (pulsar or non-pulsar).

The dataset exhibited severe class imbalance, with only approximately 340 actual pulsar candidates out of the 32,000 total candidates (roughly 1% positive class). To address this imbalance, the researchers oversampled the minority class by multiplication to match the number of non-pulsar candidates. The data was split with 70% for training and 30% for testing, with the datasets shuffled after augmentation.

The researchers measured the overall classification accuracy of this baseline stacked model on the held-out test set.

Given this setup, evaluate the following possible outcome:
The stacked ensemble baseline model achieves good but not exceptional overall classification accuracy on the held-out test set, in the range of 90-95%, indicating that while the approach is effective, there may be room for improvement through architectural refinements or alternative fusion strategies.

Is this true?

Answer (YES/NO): NO